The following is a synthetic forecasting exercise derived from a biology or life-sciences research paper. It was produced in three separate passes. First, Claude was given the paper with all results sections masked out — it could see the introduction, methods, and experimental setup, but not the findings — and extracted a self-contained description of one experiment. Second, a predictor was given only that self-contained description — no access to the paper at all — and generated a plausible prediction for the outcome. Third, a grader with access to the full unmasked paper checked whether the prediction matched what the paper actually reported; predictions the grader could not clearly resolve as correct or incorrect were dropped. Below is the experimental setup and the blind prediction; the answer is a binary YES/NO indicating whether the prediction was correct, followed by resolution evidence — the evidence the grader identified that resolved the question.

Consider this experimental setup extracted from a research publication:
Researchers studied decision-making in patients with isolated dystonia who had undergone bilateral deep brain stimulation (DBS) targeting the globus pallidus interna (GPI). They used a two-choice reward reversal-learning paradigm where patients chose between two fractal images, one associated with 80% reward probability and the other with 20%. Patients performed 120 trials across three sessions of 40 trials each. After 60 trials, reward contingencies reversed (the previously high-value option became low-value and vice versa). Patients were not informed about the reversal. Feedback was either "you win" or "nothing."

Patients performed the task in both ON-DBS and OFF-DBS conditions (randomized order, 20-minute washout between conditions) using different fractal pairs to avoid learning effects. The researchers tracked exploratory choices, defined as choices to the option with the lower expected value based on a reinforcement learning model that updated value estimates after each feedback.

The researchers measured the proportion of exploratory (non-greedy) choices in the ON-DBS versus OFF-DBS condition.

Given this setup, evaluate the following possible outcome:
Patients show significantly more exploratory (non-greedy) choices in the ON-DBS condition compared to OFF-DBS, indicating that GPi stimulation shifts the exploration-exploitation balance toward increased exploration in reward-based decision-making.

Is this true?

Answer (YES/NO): YES